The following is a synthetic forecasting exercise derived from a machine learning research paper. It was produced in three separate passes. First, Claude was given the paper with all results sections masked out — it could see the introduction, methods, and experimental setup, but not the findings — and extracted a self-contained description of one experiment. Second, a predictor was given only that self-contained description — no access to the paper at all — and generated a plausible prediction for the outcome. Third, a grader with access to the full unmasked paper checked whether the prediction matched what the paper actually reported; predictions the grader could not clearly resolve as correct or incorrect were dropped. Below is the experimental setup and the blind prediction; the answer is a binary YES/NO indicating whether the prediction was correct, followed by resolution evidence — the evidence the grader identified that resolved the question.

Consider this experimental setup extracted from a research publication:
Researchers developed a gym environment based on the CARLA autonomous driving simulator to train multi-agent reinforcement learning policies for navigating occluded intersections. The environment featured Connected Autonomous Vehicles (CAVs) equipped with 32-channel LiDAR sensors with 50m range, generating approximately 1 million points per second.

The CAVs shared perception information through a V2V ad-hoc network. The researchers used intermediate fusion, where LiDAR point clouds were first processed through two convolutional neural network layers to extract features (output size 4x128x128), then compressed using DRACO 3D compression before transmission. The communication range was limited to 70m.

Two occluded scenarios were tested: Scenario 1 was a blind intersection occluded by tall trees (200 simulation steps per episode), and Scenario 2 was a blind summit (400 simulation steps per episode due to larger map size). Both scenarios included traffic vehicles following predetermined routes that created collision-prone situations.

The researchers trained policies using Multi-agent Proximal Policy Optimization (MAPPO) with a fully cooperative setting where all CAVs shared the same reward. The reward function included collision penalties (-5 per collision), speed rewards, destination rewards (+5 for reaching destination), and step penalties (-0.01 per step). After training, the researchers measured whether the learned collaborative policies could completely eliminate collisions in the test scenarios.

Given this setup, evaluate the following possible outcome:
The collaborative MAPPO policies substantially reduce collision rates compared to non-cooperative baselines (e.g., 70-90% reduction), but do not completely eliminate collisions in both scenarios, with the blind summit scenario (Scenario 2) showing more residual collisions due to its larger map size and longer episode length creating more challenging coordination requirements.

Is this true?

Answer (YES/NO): YES